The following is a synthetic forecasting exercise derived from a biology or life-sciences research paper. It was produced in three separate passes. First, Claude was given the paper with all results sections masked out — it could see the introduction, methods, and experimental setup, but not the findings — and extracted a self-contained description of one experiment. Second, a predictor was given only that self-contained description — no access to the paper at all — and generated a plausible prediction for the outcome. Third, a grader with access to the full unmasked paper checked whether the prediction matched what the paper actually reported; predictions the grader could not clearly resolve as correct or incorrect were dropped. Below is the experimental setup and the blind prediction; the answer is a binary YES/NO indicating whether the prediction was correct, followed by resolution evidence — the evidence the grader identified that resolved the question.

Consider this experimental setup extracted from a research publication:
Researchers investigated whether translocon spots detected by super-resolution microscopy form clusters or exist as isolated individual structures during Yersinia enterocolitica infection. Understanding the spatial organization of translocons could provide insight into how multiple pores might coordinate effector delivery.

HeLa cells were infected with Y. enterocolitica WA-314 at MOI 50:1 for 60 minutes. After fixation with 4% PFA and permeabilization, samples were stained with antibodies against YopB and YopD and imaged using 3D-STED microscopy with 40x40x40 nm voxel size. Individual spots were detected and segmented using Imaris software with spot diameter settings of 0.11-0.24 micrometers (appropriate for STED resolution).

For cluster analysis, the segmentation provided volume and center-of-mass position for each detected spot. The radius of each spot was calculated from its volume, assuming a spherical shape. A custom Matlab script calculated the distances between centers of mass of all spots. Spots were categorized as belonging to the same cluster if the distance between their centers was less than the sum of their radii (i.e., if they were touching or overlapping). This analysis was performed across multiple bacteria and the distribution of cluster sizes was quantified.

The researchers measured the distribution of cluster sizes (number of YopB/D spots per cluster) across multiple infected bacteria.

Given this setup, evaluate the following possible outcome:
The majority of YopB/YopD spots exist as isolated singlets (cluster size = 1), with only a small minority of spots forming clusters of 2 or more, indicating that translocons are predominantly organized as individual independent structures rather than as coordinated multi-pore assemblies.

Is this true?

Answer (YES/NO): NO